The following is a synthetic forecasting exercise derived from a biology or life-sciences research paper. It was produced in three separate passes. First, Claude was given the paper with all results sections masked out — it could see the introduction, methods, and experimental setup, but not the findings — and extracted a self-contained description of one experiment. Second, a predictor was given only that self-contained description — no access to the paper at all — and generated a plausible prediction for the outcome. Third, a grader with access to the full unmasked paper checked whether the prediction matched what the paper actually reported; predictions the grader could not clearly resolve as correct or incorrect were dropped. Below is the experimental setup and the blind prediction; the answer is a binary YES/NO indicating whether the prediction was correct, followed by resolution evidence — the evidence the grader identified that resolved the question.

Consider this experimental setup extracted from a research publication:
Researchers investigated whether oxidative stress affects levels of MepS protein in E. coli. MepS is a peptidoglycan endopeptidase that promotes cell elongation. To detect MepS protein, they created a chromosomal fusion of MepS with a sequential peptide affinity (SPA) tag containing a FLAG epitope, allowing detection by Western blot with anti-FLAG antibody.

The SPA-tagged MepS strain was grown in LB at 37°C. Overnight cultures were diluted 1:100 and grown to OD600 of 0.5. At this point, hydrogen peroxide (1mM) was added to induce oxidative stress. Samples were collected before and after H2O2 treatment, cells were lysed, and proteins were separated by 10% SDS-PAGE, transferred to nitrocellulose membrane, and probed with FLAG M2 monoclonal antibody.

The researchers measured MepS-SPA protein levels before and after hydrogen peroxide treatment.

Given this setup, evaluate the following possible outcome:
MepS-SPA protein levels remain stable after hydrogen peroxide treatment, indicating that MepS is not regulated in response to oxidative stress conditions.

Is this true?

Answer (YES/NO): NO